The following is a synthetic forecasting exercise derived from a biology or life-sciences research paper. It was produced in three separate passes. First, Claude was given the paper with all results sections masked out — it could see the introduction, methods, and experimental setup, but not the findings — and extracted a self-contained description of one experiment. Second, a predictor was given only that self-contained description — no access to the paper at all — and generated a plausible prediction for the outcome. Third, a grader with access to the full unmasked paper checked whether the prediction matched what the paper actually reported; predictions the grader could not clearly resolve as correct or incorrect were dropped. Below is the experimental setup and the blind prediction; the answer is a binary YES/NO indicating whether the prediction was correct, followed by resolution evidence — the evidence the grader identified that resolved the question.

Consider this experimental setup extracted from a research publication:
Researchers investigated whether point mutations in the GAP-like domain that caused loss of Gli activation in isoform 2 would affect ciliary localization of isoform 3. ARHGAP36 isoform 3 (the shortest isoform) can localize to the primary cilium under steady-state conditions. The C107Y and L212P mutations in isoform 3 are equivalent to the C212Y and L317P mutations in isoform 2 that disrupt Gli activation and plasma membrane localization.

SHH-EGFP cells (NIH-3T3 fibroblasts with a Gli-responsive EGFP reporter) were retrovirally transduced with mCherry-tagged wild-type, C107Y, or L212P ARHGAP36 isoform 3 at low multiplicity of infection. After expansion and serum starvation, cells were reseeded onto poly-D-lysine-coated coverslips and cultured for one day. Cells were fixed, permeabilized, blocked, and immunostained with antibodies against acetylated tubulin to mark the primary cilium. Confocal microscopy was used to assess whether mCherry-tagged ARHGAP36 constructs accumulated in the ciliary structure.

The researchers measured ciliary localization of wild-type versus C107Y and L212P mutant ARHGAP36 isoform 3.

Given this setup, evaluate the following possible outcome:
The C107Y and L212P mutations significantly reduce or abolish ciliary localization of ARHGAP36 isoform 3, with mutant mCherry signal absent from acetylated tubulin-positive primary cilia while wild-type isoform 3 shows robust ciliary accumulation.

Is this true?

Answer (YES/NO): YES